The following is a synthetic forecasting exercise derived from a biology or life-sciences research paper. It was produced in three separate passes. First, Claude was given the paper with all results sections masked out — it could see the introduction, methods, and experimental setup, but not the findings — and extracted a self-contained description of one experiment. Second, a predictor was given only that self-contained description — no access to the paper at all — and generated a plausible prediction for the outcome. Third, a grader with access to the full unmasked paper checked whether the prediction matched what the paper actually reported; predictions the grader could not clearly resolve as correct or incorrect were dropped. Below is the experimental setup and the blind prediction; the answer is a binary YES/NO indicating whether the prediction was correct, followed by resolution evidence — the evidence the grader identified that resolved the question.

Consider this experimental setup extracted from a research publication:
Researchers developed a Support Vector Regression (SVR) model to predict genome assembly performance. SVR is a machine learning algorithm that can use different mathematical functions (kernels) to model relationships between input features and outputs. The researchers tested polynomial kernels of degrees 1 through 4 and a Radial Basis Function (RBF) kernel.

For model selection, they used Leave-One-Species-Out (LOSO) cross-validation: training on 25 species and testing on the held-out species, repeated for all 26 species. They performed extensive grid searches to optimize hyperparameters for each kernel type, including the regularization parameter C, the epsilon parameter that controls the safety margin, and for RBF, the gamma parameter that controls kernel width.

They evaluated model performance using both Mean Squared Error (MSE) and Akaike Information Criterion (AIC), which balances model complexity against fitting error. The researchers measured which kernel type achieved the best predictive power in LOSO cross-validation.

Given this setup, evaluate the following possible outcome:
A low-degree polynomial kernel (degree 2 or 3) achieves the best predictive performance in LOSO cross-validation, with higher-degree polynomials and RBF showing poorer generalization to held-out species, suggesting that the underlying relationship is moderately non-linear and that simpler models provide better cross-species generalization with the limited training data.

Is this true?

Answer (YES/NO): NO